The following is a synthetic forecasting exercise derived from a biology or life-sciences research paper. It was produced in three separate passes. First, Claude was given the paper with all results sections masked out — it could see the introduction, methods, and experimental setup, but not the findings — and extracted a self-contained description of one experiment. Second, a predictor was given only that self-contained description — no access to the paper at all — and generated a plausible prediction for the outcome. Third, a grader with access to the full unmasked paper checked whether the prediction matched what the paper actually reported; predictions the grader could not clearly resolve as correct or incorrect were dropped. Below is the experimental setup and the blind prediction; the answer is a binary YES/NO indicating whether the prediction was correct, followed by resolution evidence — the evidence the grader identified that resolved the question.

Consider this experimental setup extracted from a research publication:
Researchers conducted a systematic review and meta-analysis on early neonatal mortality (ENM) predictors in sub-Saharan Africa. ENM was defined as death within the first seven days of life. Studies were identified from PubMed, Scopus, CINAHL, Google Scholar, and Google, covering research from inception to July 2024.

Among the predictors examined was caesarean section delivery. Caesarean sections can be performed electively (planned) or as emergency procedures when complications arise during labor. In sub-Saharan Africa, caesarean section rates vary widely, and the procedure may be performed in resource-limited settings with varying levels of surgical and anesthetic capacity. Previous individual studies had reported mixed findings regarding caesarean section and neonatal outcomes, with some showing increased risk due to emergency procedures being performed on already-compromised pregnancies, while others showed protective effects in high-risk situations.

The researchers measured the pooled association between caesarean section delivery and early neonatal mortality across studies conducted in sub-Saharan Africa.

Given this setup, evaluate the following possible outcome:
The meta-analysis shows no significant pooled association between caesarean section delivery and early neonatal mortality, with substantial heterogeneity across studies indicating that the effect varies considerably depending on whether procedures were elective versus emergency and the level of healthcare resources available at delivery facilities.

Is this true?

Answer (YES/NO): NO